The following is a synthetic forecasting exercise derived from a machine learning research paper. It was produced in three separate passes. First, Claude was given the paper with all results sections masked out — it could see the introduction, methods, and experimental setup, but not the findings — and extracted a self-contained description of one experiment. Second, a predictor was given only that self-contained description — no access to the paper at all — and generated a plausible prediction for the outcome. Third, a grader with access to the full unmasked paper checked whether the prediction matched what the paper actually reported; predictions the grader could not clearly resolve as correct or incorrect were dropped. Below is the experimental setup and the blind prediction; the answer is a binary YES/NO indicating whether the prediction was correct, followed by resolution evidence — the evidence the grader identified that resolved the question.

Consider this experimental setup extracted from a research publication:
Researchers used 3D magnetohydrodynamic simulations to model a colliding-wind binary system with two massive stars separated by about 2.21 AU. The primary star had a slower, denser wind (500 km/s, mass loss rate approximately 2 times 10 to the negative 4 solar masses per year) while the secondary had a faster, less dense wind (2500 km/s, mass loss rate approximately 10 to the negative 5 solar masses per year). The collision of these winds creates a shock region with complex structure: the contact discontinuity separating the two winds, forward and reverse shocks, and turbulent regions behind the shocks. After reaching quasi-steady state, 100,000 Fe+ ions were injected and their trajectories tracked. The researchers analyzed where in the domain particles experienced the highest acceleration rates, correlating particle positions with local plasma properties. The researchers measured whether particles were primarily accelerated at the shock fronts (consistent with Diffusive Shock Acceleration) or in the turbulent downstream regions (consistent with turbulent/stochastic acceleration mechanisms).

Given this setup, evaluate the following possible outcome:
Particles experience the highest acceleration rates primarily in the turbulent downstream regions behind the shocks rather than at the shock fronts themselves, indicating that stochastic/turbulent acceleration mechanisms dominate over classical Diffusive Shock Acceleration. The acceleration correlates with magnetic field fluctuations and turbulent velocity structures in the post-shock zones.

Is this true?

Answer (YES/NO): YES